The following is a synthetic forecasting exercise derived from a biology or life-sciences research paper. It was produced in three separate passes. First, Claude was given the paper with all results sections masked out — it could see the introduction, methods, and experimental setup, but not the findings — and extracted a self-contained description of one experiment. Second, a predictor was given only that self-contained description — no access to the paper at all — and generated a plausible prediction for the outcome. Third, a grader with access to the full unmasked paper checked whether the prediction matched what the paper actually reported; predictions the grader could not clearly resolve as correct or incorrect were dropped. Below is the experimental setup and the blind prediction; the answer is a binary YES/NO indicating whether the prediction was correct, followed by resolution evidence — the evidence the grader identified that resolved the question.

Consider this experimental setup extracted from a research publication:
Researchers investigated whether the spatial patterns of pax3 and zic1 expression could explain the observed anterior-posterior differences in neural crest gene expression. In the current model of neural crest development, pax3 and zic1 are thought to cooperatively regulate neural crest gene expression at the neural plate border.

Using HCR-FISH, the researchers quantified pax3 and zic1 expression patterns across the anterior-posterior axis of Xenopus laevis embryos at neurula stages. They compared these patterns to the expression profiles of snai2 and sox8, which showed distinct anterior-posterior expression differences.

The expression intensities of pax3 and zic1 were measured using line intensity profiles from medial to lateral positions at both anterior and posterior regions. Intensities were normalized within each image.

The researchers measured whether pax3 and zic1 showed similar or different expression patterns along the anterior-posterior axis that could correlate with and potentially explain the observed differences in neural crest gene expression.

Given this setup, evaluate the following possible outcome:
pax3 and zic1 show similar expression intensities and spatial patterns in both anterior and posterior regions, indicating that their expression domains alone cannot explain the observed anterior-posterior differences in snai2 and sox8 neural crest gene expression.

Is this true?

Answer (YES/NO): NO